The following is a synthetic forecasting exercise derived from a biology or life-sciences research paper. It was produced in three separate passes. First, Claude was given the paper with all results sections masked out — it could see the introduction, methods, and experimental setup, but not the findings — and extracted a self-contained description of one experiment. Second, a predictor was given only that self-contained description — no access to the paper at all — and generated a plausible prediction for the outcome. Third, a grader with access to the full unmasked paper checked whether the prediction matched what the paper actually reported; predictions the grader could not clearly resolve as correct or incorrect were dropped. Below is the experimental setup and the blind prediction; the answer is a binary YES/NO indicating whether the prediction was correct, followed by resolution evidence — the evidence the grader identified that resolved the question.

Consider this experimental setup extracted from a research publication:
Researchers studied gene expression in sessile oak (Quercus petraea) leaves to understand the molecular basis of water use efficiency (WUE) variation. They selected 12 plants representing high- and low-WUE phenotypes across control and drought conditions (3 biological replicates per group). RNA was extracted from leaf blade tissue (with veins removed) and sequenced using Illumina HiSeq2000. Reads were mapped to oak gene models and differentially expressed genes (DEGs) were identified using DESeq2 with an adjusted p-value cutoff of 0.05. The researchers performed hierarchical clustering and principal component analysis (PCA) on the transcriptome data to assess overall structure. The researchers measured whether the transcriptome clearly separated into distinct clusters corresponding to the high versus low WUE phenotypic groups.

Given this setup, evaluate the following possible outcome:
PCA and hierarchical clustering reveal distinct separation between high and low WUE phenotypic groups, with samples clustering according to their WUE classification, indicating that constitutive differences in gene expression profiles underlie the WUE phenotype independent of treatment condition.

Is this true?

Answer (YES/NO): NO